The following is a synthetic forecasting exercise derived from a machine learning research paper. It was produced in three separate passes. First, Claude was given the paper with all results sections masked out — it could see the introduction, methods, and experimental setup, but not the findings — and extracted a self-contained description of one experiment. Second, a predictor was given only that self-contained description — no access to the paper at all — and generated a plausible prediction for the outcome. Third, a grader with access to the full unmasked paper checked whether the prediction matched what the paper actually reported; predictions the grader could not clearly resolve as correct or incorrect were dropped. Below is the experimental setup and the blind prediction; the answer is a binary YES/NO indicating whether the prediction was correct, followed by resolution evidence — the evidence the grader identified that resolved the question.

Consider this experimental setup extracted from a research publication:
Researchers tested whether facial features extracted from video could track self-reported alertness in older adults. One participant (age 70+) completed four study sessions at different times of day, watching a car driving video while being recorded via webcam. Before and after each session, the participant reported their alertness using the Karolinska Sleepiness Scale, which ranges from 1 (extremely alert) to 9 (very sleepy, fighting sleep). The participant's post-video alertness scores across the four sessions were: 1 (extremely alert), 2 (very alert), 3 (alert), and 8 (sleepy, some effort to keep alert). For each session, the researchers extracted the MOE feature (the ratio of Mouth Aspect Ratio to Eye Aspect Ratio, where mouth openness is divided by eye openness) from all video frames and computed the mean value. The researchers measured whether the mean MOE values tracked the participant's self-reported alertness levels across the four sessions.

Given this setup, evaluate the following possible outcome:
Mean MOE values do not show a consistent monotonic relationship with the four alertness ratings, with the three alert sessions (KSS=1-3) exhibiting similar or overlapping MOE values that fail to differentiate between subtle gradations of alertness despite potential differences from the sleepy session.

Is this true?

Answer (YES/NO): YES